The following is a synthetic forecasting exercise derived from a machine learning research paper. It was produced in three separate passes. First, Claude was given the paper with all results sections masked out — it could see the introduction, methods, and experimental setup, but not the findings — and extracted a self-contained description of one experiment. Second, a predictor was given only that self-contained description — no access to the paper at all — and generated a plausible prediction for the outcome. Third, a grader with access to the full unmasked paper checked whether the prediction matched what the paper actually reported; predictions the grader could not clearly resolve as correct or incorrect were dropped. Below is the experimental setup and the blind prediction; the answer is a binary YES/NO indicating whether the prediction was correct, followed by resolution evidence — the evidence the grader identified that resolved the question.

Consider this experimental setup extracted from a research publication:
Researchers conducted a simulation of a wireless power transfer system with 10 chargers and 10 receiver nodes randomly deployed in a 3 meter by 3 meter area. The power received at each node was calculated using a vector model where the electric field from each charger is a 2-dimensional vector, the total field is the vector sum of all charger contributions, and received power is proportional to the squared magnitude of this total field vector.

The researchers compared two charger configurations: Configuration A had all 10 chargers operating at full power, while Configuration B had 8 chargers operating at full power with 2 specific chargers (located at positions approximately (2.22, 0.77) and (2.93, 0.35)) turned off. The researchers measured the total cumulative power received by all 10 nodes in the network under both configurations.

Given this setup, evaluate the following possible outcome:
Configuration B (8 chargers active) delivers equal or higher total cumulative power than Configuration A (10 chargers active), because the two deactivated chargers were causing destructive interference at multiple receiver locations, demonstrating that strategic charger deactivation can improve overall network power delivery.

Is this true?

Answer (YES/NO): YES